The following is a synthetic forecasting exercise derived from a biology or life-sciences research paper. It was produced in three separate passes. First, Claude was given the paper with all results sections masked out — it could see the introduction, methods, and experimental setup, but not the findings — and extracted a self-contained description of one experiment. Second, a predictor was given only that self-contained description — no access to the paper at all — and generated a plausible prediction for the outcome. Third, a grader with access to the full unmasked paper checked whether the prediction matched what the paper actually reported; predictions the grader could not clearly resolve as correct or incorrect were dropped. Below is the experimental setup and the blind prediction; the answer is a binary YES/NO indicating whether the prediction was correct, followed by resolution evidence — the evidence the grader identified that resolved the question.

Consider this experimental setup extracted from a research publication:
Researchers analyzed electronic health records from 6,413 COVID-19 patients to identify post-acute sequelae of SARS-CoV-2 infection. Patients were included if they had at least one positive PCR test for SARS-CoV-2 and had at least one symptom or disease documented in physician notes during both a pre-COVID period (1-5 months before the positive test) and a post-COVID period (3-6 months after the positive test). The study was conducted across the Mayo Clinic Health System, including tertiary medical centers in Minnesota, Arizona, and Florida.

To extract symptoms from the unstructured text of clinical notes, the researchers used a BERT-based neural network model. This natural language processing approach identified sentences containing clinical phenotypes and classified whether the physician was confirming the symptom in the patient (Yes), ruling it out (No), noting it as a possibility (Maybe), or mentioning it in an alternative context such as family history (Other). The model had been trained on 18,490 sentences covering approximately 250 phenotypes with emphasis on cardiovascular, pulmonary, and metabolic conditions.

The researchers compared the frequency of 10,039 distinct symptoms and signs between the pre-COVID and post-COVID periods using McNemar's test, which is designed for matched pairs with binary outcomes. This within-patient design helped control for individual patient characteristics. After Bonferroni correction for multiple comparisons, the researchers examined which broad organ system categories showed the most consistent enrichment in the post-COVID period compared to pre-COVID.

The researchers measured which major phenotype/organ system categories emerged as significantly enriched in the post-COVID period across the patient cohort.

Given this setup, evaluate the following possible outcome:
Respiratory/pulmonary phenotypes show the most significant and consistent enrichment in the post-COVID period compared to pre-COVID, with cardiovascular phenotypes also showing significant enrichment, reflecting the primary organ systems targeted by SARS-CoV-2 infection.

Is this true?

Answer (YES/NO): NO